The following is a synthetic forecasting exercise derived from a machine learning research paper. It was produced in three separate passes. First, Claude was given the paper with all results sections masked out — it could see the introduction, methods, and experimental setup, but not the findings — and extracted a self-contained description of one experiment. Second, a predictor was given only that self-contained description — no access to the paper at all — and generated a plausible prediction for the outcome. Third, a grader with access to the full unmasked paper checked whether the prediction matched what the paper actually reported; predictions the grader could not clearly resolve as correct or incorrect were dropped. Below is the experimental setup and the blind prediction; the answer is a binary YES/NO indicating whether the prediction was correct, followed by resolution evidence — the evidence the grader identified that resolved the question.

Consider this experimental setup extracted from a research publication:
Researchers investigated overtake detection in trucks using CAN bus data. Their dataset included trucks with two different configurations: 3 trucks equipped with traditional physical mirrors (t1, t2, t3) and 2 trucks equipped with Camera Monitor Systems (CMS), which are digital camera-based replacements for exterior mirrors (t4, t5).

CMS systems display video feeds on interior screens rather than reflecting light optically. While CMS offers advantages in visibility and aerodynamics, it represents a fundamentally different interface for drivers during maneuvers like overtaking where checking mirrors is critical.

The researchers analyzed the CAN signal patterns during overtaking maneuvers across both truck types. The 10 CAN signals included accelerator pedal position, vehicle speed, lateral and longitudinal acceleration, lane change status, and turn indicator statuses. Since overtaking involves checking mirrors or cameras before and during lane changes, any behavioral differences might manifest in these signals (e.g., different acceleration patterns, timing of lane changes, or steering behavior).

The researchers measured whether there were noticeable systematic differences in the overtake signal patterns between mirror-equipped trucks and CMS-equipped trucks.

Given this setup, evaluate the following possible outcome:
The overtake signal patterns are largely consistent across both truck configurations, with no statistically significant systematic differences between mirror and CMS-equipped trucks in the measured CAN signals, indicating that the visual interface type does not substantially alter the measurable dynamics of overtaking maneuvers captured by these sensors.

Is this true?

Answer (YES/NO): YES